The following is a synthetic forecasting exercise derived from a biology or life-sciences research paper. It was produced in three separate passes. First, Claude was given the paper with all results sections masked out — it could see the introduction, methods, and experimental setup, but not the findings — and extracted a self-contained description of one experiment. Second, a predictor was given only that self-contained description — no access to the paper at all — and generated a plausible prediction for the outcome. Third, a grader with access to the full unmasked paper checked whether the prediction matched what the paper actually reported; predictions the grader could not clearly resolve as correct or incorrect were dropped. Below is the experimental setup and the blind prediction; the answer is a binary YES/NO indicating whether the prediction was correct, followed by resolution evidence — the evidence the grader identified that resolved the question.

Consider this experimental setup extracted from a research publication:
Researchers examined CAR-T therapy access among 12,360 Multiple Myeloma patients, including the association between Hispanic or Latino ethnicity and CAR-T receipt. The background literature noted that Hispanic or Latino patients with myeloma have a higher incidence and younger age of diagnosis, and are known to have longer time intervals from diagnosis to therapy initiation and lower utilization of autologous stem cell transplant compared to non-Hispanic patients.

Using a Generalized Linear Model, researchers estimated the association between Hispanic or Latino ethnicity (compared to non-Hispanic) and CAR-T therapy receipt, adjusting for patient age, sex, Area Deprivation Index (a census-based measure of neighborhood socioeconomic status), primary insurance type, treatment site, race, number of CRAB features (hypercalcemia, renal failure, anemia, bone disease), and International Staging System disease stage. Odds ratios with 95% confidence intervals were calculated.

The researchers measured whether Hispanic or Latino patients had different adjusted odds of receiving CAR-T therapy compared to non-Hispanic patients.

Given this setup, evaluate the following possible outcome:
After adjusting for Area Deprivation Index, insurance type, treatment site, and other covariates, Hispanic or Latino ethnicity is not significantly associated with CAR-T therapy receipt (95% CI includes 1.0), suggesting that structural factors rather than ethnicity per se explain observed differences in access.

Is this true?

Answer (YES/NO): YES